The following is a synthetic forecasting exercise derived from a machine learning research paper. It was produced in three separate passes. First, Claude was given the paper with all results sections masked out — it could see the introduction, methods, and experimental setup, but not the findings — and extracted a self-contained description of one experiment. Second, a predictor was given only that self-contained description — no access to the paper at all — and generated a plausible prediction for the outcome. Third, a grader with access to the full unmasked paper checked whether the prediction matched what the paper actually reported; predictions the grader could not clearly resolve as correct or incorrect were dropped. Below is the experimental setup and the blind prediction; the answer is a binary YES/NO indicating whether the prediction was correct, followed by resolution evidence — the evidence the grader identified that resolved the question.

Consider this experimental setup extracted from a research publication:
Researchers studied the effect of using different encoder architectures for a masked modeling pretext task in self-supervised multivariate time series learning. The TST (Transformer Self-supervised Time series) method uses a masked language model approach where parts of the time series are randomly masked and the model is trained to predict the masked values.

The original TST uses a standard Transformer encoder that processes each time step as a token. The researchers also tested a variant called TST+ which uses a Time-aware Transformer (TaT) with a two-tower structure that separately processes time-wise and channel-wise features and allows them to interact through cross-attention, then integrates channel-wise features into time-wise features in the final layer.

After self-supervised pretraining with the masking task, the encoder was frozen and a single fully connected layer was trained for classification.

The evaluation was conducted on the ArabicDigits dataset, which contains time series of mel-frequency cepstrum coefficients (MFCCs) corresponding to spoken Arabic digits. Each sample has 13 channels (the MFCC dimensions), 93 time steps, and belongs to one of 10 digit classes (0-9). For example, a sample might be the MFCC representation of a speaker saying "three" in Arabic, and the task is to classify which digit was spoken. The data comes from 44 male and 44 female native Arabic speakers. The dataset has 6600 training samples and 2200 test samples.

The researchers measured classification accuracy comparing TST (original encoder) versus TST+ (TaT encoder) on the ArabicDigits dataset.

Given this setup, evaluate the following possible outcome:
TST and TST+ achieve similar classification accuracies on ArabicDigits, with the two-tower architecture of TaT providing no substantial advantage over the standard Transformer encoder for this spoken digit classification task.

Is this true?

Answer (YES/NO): NO